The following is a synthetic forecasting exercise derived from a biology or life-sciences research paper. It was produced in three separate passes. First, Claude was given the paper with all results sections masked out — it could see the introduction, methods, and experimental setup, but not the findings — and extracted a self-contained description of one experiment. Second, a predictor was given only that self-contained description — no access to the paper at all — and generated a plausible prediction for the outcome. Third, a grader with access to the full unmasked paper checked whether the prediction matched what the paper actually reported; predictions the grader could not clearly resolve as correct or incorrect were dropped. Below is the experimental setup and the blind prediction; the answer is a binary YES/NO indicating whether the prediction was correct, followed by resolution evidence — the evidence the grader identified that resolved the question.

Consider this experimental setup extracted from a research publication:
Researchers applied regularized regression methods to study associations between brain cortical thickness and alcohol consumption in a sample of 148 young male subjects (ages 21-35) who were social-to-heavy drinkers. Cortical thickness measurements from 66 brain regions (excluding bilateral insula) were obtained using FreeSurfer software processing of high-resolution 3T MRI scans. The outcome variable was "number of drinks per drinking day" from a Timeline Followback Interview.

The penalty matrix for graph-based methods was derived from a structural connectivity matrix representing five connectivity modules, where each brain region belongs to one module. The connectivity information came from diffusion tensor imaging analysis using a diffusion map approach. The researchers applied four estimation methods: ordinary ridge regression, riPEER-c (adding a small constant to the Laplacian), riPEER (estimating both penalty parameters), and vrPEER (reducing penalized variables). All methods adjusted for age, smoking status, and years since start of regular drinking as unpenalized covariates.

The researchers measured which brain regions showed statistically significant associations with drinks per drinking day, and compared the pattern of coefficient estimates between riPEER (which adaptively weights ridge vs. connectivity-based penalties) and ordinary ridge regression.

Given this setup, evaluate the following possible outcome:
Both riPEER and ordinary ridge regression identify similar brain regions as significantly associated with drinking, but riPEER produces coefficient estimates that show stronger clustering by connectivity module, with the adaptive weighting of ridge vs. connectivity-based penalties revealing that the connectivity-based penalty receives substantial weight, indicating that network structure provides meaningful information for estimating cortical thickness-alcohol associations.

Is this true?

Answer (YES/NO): NO